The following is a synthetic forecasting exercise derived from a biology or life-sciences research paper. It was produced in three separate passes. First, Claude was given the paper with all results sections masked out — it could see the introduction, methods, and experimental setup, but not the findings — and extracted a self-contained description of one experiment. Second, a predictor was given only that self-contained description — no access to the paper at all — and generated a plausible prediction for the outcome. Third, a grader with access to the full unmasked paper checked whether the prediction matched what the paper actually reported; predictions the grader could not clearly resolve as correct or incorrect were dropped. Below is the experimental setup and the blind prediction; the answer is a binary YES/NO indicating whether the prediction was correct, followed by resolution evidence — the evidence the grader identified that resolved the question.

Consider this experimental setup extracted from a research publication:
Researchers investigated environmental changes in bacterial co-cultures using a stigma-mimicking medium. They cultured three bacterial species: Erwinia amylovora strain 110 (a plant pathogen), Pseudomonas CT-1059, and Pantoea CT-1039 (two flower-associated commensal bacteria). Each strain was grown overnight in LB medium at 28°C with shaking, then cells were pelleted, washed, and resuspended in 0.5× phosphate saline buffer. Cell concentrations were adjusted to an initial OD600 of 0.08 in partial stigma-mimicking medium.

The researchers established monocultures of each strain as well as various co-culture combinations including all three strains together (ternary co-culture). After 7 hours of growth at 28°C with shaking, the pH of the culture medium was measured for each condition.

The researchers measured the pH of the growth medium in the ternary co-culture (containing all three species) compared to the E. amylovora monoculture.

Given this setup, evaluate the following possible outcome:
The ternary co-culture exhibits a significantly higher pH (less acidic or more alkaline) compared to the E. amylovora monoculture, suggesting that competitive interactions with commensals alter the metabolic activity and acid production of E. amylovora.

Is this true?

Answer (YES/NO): NO